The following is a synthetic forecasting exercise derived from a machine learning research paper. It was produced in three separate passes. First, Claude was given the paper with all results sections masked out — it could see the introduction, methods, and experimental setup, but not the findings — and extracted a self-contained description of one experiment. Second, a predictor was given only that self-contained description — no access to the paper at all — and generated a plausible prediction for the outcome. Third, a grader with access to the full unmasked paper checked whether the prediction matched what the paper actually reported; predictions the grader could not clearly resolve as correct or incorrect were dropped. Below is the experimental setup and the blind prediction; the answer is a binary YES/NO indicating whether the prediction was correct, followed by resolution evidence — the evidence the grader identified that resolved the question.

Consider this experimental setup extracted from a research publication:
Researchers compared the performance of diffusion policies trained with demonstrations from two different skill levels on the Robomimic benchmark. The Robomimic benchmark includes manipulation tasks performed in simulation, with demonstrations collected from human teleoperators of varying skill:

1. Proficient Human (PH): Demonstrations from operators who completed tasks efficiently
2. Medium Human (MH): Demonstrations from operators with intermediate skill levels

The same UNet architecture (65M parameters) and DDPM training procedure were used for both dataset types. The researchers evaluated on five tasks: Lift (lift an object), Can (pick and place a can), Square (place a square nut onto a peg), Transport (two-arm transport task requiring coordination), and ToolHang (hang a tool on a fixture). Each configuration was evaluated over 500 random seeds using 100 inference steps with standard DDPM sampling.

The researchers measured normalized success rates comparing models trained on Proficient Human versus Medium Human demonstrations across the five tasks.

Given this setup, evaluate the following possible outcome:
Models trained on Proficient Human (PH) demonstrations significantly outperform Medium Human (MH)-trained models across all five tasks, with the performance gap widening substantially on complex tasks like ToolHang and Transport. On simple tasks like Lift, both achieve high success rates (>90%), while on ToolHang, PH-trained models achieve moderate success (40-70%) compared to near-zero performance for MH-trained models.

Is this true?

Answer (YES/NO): NO